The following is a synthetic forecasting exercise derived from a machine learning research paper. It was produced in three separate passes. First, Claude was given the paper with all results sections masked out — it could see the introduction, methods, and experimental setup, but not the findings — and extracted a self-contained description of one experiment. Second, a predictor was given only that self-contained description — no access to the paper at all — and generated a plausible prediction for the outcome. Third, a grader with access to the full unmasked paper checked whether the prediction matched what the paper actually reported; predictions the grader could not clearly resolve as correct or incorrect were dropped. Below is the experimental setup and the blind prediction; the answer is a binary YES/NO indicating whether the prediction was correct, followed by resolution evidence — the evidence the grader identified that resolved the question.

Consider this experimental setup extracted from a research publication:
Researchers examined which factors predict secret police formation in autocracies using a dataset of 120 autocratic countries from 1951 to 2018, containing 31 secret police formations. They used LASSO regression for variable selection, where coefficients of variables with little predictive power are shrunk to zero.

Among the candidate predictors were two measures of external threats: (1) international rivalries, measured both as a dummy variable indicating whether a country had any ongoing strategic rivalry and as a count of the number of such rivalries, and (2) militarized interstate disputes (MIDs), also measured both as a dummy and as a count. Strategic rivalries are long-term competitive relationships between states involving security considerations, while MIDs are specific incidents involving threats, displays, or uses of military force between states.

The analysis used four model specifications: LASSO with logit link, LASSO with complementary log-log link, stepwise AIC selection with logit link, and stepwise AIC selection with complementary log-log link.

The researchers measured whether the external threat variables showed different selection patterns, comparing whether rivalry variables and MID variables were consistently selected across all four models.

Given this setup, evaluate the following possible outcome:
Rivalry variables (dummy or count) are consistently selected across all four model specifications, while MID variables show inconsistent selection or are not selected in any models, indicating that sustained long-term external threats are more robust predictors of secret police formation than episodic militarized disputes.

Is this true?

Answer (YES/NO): YES